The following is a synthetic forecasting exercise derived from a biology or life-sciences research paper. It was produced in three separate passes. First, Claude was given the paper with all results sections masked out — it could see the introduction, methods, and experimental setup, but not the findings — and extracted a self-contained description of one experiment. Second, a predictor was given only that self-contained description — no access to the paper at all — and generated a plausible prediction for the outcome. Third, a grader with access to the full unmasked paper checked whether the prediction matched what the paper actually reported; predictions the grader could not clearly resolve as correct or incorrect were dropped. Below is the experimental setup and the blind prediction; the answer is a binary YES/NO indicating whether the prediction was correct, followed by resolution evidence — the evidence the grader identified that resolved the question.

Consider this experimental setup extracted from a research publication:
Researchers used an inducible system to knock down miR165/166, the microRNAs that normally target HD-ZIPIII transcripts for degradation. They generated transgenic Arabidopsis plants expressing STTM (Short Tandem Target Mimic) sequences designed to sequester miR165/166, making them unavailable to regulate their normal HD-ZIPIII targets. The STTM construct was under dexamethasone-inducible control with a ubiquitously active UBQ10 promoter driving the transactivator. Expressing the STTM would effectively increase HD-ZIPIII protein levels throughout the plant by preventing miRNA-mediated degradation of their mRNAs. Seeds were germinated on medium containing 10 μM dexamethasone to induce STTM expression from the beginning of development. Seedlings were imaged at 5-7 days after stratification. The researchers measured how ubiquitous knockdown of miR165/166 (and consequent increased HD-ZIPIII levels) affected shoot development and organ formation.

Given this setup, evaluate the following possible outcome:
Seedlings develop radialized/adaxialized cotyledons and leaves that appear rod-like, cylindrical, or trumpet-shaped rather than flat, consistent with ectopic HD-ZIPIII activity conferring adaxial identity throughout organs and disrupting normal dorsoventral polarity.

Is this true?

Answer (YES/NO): NO